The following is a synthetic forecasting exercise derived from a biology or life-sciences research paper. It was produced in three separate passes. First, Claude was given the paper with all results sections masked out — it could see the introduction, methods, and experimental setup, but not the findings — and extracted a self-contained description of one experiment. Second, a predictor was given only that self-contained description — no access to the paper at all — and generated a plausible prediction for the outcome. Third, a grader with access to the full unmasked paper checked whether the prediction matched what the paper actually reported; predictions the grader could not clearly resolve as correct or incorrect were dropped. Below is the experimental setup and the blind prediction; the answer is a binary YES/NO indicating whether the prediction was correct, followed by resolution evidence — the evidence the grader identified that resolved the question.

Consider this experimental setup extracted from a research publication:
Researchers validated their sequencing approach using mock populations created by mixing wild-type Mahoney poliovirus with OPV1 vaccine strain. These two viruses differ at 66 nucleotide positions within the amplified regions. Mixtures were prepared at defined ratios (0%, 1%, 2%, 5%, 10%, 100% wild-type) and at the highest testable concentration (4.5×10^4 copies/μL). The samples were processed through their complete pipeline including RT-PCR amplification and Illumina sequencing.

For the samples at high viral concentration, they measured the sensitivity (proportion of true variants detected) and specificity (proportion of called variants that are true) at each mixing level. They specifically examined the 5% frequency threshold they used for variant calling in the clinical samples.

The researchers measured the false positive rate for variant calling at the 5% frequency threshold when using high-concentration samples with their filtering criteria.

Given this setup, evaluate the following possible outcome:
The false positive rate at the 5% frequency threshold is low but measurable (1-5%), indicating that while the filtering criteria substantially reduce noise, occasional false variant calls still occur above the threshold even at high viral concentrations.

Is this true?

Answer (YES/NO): NO